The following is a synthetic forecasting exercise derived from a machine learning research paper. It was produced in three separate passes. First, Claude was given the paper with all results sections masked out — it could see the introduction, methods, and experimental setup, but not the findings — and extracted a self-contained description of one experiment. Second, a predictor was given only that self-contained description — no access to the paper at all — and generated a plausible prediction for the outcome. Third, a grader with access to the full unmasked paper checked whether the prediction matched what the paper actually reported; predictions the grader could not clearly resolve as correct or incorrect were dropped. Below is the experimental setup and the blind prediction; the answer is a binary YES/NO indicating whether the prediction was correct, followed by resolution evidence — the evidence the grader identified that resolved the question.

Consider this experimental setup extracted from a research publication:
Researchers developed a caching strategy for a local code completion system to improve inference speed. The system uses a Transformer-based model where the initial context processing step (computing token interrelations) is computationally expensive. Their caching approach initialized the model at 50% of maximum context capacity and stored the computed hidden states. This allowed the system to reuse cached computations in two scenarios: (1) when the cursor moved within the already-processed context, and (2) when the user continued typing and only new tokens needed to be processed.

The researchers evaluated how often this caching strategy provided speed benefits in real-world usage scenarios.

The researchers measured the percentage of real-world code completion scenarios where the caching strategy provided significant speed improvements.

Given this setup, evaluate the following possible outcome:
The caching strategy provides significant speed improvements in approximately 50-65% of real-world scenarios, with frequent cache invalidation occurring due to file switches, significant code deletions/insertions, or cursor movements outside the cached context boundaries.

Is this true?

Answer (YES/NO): NO